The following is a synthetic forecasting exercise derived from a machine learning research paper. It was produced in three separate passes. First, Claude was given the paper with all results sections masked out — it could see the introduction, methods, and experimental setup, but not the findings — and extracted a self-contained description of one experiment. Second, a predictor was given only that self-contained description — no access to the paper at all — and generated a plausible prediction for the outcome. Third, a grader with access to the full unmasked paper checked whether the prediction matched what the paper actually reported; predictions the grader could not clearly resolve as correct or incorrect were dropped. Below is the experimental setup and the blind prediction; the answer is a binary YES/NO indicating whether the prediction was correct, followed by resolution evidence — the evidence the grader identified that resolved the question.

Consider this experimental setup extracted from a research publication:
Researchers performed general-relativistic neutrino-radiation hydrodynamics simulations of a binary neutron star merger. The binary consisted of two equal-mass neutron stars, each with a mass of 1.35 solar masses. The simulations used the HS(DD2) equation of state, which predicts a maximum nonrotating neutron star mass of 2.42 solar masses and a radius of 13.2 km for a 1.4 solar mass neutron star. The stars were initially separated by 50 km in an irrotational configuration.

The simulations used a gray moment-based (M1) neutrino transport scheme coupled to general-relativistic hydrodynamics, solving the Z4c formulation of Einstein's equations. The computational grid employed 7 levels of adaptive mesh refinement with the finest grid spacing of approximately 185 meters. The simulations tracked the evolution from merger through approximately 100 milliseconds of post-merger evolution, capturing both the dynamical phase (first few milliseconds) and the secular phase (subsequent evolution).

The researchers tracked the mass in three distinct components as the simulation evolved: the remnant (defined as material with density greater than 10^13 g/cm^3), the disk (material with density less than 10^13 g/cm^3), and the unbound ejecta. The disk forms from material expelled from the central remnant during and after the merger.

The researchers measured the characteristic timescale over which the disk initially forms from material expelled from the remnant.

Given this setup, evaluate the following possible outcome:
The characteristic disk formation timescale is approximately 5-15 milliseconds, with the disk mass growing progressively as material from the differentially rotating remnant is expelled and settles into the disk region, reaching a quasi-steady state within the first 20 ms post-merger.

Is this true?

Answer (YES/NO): NO